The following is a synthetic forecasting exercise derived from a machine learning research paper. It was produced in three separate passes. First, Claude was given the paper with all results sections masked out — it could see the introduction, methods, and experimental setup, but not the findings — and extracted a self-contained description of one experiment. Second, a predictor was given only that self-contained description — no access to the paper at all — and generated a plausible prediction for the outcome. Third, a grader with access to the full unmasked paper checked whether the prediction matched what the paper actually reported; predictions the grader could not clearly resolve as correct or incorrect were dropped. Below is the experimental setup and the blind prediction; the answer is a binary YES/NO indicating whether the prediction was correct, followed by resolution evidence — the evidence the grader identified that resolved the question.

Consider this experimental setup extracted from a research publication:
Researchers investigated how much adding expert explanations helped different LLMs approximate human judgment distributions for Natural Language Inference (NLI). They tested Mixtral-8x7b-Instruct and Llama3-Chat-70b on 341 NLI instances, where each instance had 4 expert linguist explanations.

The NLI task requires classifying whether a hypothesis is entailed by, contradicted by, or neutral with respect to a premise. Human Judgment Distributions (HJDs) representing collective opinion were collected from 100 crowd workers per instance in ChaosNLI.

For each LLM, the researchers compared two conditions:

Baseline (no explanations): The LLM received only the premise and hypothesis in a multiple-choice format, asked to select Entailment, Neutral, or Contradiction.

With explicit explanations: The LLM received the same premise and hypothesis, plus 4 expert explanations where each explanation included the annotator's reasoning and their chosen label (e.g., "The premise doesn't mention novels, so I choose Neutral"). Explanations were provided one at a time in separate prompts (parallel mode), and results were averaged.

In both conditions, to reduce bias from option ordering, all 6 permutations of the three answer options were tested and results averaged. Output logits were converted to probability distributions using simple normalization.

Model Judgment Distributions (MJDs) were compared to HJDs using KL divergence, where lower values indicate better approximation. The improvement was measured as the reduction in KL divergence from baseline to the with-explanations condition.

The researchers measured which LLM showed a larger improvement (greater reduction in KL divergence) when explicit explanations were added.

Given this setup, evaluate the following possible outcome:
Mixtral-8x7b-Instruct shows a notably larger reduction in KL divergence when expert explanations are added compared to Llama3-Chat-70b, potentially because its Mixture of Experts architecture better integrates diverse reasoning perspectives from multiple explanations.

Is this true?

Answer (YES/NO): YES